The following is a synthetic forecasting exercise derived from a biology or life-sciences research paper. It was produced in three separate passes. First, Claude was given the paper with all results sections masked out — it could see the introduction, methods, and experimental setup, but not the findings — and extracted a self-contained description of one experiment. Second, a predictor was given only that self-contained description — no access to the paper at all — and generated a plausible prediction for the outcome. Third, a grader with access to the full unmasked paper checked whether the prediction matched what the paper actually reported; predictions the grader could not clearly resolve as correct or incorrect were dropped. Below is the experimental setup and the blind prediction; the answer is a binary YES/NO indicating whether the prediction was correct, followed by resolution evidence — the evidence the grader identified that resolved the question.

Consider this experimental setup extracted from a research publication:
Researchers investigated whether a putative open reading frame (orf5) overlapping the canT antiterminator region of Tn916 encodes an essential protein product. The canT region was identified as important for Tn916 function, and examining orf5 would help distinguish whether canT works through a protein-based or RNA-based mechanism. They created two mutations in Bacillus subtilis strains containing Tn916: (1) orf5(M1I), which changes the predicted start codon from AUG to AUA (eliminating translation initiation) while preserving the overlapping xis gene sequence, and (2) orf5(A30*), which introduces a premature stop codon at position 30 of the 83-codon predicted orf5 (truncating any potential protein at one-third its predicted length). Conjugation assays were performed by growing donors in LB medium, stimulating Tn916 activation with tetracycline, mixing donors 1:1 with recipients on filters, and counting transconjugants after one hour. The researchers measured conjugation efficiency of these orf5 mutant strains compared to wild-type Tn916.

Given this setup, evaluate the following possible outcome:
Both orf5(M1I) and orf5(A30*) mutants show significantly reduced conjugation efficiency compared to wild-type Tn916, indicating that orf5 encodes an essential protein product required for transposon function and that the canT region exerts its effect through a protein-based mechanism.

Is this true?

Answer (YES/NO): NO